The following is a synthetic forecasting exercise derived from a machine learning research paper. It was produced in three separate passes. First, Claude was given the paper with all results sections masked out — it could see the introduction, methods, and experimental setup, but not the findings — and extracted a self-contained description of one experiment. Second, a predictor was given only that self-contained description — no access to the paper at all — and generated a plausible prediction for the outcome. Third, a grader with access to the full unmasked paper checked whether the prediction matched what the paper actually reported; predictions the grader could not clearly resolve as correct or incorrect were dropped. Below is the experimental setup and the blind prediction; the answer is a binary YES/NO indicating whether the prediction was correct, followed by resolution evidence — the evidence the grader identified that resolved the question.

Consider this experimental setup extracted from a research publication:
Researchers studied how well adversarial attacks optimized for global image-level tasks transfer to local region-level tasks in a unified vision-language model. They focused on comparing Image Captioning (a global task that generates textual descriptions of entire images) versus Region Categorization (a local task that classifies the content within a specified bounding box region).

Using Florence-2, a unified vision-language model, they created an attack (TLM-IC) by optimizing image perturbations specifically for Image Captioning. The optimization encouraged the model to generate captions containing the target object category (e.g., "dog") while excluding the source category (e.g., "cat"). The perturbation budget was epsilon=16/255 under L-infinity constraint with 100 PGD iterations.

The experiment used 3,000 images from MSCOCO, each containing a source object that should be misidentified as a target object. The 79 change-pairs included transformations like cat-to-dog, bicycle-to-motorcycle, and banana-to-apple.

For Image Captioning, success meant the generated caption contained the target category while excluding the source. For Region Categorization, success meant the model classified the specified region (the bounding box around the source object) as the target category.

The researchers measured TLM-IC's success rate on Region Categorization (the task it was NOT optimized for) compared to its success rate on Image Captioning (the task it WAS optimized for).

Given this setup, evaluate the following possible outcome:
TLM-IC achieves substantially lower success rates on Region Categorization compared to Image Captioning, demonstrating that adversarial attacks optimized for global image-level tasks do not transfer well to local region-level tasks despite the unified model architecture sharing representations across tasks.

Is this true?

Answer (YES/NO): YES